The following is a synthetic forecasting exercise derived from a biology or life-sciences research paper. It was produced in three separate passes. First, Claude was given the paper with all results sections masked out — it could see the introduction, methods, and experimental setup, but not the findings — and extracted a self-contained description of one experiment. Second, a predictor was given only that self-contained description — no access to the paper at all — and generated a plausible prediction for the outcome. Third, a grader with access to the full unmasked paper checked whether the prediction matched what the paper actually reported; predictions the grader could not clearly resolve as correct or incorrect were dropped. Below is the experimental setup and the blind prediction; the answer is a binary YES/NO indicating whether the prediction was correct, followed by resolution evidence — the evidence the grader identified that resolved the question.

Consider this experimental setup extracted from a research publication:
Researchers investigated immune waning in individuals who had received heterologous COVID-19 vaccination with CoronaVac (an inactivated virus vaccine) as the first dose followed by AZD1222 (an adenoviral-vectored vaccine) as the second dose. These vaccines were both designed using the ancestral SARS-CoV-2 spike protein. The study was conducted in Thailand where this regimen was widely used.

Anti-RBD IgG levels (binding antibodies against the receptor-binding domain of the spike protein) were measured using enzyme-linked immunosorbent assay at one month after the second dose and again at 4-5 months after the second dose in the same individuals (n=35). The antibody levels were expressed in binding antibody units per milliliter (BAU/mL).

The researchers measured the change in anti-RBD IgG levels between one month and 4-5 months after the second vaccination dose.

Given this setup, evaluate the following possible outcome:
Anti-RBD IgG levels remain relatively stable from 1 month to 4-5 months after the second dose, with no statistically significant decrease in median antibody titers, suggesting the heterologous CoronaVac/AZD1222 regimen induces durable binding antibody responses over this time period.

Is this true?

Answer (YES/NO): NO